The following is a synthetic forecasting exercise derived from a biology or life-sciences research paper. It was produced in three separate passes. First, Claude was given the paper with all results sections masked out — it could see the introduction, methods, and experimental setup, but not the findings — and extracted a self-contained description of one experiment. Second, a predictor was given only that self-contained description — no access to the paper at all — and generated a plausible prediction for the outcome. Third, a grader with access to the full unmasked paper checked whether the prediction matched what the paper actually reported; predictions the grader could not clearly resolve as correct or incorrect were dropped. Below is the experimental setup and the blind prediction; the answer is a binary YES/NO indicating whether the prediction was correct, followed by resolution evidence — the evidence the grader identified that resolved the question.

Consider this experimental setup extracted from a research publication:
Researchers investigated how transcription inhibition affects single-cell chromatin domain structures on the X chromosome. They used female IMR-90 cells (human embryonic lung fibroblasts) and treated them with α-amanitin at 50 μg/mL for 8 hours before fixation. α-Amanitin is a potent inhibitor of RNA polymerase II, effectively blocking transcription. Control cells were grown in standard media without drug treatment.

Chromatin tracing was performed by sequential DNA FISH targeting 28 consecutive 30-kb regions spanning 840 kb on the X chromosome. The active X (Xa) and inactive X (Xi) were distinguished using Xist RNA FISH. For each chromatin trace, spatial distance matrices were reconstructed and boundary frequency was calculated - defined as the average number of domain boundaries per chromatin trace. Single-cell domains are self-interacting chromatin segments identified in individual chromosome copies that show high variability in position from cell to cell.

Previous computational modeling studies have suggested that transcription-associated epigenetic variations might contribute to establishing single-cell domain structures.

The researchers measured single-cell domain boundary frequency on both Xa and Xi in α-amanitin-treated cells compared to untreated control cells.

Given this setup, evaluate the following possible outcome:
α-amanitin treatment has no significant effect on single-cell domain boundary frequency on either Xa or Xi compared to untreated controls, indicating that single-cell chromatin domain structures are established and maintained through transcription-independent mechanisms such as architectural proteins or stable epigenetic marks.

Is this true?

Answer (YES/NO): YES